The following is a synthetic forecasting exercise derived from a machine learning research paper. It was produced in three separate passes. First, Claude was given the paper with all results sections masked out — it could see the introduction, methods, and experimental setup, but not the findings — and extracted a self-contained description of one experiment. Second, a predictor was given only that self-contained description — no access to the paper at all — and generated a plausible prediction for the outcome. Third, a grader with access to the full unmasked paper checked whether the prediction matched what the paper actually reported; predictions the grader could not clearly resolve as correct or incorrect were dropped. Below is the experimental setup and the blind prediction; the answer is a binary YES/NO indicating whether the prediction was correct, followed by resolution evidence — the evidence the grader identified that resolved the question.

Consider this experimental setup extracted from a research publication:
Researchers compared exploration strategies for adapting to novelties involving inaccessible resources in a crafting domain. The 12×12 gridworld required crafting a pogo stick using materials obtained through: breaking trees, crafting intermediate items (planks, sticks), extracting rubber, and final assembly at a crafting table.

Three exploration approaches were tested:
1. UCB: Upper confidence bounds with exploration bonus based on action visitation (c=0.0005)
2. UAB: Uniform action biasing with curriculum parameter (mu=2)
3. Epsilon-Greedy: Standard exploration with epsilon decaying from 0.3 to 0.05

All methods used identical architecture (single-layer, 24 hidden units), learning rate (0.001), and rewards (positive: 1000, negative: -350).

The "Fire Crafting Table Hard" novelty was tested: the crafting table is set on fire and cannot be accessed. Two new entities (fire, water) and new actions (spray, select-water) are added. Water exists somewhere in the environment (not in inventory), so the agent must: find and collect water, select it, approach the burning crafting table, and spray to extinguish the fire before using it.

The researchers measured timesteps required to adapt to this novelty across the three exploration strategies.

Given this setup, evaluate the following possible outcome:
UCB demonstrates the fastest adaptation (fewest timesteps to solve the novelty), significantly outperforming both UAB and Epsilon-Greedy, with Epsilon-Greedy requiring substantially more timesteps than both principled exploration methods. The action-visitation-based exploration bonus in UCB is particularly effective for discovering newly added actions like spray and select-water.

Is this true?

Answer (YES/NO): NO